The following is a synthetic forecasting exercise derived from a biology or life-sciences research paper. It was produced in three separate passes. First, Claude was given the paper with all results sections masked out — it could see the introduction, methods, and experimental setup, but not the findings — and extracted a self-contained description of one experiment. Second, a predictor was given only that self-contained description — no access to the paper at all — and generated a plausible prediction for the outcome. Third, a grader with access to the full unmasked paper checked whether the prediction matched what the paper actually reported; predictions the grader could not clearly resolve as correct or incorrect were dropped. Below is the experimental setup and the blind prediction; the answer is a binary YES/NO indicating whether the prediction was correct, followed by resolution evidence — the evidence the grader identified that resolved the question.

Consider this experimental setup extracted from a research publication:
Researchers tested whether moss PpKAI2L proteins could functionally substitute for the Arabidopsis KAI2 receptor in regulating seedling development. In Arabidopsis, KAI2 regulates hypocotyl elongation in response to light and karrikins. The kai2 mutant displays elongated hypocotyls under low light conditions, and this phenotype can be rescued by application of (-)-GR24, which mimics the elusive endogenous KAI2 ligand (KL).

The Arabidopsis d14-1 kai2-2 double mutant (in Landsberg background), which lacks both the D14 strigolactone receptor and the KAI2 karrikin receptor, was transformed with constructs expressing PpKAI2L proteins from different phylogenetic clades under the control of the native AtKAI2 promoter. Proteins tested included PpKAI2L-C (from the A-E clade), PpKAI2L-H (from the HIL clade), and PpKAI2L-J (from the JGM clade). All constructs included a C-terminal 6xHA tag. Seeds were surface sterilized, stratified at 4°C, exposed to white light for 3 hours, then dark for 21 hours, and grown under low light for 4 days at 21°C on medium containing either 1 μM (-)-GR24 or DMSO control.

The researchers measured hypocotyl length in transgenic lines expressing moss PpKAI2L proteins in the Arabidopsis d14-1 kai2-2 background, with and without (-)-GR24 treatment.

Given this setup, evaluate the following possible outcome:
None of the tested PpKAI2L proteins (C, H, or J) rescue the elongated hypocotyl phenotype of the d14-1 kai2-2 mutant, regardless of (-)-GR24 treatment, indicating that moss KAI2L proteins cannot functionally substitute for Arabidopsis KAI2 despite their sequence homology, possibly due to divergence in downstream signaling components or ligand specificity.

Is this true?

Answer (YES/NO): NO